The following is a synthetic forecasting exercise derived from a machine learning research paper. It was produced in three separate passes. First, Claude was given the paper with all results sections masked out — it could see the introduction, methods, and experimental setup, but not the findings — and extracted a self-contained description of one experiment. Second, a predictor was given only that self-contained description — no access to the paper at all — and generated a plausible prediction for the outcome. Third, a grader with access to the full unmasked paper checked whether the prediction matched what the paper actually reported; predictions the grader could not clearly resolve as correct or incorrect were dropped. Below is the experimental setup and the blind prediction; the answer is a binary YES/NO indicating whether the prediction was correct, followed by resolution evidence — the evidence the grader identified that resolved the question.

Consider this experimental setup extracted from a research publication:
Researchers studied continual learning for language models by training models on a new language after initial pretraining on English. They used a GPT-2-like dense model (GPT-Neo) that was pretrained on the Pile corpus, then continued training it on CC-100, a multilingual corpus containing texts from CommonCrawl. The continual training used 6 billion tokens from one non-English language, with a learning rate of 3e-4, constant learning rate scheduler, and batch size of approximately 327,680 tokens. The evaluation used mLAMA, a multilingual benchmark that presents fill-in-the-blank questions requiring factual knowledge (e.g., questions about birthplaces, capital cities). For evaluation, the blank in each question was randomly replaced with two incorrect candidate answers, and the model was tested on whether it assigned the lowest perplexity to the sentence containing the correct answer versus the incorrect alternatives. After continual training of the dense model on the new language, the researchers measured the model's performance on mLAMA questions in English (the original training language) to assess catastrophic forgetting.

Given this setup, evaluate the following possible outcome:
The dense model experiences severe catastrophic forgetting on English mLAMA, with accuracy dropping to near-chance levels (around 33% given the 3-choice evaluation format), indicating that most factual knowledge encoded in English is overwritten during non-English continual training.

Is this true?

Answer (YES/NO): NO